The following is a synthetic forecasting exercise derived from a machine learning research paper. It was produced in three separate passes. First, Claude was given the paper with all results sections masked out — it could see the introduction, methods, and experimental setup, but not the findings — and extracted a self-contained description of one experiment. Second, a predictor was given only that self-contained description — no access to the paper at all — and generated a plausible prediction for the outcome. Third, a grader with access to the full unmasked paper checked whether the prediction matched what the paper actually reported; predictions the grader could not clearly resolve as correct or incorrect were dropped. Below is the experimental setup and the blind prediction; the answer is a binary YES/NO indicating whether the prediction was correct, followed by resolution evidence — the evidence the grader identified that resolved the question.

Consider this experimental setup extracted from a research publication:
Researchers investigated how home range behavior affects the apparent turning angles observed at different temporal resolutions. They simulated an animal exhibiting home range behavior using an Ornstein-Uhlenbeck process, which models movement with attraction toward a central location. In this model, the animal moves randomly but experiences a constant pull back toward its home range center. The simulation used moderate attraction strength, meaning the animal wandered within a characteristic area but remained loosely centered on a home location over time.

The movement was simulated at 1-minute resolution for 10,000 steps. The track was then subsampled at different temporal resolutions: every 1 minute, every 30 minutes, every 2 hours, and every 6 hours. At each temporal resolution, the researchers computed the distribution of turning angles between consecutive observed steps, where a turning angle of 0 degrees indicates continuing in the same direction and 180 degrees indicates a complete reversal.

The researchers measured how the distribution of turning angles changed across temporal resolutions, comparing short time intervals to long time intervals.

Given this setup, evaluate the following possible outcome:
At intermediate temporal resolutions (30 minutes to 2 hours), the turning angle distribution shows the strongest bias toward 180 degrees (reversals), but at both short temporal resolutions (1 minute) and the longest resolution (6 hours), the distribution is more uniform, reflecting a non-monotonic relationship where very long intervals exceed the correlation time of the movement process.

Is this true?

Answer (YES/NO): NO